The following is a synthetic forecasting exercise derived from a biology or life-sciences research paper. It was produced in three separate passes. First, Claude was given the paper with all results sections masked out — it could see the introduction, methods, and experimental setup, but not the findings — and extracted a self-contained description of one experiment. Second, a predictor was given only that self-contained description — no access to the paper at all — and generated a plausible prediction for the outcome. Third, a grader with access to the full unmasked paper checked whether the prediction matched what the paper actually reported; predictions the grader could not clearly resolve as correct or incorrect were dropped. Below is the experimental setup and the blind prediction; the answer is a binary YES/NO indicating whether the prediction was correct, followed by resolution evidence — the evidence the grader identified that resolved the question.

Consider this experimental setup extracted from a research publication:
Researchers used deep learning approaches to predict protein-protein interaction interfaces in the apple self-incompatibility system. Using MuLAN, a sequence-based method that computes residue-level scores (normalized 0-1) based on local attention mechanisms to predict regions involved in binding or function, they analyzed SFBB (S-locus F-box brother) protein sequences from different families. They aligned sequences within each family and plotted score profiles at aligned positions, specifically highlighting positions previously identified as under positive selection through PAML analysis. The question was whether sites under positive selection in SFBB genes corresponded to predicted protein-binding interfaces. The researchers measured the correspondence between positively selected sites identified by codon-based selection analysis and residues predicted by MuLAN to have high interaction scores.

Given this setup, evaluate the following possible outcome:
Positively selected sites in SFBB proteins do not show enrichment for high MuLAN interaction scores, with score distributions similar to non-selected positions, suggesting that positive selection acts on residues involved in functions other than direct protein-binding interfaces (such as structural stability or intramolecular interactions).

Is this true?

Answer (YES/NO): NO